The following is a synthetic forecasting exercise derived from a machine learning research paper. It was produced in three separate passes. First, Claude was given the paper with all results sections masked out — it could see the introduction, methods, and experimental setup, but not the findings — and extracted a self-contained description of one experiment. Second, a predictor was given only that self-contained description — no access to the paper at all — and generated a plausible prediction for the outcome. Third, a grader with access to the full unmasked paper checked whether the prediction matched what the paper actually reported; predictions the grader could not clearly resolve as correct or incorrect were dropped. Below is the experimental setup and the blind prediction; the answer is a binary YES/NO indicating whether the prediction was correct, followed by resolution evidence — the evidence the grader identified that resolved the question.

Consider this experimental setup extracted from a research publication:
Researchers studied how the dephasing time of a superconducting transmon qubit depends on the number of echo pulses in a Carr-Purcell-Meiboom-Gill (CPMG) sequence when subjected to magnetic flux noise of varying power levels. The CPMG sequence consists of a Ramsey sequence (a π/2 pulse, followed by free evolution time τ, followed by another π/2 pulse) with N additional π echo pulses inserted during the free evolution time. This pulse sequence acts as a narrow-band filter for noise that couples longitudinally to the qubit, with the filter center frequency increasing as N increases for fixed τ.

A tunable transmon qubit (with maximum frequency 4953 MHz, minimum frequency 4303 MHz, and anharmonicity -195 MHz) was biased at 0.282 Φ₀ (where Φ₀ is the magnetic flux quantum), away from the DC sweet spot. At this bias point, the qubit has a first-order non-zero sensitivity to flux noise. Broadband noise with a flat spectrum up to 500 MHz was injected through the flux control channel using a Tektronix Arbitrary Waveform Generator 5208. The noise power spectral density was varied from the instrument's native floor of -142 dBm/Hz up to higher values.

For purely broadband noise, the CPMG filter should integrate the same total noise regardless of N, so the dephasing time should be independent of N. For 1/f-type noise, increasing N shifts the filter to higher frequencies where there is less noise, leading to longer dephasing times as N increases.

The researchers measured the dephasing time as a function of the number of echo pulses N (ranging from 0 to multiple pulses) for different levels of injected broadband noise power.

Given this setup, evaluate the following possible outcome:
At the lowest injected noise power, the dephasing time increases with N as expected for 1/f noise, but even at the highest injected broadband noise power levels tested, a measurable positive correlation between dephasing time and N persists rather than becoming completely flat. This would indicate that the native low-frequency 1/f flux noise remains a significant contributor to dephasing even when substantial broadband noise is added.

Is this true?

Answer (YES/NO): NO